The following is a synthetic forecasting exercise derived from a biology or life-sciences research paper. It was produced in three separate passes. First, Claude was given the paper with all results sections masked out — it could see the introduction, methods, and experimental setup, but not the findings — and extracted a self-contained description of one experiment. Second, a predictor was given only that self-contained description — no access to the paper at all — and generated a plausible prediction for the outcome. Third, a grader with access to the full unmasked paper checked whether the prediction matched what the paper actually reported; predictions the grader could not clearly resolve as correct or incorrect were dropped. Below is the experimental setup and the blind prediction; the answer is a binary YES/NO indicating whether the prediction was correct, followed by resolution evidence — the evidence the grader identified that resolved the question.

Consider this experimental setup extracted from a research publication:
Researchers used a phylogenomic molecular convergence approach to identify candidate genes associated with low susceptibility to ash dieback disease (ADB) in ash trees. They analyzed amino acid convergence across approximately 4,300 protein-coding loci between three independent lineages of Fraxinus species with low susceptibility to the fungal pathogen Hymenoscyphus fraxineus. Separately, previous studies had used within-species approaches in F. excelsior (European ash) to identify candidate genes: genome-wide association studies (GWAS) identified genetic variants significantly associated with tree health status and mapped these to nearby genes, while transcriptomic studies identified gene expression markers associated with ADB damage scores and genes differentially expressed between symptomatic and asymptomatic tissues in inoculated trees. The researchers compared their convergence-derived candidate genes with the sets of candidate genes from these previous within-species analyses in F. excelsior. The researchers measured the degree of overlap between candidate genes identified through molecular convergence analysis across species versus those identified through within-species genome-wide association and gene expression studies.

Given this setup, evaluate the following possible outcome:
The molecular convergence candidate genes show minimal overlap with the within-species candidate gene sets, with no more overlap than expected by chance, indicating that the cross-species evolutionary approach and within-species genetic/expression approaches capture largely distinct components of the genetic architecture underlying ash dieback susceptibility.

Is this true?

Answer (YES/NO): NO